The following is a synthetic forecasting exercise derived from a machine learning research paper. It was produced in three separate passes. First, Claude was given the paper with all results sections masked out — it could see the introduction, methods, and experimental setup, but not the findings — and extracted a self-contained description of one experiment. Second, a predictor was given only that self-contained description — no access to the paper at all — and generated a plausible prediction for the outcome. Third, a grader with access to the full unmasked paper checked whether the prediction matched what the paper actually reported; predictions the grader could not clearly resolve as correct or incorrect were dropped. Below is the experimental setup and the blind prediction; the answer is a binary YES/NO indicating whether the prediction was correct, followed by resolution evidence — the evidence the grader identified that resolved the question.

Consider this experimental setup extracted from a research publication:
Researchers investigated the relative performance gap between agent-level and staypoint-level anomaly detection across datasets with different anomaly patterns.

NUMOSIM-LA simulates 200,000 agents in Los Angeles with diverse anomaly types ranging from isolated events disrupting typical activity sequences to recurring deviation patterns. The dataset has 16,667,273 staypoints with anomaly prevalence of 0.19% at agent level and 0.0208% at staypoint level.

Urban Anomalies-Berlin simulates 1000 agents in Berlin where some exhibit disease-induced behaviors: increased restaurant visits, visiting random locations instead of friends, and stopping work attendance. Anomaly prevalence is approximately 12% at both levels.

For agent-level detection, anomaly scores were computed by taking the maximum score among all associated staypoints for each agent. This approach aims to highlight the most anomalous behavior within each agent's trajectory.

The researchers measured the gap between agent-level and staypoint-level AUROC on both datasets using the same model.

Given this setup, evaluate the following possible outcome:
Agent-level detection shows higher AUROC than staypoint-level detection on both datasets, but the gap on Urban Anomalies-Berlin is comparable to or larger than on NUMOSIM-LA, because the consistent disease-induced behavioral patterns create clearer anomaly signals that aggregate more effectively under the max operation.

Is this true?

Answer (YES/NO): NO